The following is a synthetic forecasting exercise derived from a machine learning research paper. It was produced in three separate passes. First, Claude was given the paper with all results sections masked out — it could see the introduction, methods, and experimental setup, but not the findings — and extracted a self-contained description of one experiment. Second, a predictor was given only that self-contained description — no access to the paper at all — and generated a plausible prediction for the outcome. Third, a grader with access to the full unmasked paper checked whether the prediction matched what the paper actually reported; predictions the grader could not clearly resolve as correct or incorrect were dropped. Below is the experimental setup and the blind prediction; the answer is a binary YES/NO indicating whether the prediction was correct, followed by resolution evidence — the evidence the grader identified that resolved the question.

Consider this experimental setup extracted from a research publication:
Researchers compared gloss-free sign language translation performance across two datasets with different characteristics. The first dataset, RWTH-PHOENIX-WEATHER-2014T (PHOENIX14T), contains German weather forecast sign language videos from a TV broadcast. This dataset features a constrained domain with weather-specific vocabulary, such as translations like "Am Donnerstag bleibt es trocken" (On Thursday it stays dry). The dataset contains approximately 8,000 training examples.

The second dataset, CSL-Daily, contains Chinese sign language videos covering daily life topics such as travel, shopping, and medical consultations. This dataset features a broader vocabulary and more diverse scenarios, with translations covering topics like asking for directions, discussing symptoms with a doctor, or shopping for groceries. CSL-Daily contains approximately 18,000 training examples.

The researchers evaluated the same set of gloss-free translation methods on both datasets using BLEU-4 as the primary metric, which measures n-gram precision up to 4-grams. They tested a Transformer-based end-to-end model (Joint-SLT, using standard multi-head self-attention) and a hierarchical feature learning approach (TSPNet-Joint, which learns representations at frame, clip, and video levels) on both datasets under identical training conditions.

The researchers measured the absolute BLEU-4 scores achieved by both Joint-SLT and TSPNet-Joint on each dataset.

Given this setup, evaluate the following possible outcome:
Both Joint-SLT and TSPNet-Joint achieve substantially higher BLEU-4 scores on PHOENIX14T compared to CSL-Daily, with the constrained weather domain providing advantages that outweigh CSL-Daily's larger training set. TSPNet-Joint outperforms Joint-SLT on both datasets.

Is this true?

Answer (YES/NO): YES